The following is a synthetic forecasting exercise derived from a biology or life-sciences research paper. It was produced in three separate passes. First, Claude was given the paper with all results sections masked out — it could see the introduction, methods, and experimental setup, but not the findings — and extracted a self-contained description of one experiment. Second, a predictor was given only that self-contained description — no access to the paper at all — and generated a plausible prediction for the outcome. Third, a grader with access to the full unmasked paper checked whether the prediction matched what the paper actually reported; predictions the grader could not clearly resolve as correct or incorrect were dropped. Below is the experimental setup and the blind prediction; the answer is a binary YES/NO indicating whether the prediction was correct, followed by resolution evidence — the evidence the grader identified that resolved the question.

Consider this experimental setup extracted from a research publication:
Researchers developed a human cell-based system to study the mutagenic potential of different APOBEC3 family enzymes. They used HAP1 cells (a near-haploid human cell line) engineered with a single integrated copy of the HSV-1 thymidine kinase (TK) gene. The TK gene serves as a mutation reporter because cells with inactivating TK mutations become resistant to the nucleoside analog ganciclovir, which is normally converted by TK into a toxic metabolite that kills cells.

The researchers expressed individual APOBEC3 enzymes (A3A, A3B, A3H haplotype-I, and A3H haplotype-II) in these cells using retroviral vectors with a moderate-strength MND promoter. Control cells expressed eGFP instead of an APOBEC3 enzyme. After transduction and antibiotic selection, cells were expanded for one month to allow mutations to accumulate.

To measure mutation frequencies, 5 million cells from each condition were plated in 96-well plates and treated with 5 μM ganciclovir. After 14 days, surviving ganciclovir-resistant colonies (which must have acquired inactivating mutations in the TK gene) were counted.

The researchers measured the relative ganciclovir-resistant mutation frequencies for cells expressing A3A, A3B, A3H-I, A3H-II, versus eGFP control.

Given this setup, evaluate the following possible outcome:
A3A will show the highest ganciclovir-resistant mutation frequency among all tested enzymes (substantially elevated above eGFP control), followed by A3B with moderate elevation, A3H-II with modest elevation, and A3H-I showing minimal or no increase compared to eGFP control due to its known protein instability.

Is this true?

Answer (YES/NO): NO